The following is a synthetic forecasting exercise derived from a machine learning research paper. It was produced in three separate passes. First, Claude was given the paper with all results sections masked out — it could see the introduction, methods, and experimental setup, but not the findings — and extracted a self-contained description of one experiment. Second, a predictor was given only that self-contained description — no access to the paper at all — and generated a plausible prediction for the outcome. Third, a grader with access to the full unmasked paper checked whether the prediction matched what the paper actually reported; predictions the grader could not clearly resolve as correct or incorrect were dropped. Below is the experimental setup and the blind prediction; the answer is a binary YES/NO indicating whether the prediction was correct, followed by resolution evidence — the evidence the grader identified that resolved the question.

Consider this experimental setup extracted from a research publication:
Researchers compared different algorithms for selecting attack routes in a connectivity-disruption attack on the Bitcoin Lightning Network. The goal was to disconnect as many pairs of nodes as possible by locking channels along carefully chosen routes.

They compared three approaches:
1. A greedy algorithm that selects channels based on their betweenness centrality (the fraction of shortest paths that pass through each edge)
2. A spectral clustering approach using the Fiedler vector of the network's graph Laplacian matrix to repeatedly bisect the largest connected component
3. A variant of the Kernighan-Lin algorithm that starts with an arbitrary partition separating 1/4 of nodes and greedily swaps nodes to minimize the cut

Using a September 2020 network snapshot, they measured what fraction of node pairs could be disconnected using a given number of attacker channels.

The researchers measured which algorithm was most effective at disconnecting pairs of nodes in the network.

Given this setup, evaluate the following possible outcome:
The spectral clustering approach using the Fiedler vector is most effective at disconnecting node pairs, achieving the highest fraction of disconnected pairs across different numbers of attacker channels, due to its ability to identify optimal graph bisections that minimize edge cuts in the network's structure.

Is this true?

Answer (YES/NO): NO